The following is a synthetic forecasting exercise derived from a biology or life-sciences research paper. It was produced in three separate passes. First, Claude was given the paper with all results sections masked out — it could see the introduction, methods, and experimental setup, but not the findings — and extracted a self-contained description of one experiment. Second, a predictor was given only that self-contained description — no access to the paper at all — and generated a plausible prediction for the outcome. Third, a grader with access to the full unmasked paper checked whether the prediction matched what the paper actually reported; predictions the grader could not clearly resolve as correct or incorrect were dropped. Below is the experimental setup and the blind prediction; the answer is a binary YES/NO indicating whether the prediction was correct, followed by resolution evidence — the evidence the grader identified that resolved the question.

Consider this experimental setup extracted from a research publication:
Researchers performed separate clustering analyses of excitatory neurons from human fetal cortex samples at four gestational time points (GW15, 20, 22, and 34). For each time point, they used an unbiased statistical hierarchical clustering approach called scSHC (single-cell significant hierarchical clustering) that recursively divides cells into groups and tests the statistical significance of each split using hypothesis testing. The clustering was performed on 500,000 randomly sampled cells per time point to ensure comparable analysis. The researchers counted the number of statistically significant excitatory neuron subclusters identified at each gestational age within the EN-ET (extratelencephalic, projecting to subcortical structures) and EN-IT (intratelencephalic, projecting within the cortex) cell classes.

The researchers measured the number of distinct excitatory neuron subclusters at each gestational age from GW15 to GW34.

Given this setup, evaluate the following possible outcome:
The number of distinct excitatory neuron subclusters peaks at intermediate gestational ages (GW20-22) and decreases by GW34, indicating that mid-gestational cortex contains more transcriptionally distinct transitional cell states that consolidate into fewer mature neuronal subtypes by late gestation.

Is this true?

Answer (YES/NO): NO